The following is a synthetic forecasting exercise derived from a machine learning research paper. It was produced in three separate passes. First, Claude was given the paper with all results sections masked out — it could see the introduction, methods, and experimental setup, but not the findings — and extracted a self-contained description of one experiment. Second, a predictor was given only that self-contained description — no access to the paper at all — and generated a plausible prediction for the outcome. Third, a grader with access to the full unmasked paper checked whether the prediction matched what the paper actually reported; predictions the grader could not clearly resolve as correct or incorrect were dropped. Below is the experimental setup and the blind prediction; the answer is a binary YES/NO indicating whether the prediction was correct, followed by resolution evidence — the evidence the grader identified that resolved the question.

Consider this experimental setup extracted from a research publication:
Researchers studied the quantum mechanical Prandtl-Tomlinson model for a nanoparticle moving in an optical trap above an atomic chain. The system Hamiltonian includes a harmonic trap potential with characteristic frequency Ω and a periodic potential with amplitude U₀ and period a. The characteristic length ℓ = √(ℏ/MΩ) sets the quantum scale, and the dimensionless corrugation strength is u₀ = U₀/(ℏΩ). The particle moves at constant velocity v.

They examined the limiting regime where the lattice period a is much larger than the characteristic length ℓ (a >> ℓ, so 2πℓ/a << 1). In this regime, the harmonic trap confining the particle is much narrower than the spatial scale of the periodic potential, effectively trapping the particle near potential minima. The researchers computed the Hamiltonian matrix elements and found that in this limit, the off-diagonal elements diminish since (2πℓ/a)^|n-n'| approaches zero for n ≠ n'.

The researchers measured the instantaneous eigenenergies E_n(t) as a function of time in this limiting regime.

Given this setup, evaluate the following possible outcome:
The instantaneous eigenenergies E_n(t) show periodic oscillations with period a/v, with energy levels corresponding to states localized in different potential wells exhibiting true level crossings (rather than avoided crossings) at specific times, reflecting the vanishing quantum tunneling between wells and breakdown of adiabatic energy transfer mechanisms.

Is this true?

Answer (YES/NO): NO